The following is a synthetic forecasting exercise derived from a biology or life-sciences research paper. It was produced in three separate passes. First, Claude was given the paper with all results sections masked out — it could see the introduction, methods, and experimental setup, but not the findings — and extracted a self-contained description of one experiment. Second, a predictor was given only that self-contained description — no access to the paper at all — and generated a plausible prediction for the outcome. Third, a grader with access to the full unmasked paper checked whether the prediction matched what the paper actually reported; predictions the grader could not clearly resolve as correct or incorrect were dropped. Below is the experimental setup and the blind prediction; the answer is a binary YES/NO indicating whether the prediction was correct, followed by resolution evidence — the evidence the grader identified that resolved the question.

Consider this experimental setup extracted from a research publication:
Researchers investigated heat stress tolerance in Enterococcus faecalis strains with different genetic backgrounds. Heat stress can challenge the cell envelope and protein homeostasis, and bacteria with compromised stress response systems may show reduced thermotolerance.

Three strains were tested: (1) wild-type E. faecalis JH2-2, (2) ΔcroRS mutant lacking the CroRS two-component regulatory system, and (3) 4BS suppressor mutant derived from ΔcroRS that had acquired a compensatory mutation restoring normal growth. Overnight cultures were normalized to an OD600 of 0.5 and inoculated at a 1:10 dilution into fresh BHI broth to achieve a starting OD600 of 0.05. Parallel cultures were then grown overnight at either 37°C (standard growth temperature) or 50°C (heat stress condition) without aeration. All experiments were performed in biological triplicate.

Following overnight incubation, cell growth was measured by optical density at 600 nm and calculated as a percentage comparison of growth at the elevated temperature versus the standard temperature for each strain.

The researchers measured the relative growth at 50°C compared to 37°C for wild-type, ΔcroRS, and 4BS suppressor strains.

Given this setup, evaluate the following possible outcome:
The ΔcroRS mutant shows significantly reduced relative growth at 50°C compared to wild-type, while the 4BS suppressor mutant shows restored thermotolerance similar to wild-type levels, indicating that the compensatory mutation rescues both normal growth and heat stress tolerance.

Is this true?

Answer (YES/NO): NO